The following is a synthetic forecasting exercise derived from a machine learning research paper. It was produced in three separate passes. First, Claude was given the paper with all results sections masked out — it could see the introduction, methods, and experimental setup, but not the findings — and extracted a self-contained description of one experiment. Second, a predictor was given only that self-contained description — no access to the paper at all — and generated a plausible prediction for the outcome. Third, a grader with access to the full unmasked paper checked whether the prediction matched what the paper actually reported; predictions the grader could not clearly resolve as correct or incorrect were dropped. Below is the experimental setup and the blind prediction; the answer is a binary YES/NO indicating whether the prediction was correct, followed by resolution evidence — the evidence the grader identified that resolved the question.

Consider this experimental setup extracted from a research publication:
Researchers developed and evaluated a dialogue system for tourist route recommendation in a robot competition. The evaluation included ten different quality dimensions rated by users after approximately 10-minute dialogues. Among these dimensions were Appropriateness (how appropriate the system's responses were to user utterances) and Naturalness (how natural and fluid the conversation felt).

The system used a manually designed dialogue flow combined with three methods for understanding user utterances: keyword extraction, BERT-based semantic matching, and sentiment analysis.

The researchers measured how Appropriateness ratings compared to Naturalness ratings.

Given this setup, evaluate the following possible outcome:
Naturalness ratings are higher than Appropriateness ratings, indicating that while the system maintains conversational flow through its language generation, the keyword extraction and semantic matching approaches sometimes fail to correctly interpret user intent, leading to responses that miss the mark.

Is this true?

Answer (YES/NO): NO